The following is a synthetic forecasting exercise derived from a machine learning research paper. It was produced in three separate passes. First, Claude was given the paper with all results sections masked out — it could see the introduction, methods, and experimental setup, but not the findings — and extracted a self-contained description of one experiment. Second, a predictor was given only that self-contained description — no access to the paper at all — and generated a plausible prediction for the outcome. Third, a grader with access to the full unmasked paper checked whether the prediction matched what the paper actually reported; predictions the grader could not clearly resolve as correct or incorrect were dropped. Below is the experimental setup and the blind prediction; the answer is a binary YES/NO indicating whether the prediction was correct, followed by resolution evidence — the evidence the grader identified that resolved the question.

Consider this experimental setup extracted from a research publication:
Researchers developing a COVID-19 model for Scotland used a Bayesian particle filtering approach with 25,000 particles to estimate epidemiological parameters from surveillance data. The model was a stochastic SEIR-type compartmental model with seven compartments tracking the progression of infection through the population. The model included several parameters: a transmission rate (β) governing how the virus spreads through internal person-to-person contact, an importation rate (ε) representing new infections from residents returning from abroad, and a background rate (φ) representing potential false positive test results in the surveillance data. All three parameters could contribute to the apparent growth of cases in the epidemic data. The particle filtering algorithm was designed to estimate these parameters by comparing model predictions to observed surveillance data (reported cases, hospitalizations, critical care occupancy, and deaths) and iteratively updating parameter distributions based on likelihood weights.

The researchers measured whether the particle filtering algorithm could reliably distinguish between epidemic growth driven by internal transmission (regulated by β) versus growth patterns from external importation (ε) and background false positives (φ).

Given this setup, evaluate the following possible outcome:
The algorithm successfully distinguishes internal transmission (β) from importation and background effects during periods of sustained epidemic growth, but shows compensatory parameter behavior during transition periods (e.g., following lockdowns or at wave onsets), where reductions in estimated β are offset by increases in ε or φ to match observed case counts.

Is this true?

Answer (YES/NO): NO